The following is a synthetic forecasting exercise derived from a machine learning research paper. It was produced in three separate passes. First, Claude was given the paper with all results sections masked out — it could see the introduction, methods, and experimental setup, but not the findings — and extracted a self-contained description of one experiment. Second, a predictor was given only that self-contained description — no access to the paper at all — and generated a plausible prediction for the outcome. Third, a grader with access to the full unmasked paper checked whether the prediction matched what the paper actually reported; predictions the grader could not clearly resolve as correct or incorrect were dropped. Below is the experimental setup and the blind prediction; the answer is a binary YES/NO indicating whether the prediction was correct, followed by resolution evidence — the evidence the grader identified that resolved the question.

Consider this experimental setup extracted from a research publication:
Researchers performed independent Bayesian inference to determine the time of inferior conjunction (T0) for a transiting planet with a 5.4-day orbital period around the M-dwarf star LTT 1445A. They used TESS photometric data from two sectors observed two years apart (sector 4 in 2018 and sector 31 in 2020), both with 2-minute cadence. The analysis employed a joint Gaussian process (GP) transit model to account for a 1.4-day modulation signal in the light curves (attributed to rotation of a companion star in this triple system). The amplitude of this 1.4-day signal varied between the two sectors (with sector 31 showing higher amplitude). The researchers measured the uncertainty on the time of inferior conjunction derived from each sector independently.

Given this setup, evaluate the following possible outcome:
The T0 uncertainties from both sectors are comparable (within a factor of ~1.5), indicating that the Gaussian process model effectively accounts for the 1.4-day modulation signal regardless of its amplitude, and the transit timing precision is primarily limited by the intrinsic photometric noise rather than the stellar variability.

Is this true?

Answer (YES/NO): NO